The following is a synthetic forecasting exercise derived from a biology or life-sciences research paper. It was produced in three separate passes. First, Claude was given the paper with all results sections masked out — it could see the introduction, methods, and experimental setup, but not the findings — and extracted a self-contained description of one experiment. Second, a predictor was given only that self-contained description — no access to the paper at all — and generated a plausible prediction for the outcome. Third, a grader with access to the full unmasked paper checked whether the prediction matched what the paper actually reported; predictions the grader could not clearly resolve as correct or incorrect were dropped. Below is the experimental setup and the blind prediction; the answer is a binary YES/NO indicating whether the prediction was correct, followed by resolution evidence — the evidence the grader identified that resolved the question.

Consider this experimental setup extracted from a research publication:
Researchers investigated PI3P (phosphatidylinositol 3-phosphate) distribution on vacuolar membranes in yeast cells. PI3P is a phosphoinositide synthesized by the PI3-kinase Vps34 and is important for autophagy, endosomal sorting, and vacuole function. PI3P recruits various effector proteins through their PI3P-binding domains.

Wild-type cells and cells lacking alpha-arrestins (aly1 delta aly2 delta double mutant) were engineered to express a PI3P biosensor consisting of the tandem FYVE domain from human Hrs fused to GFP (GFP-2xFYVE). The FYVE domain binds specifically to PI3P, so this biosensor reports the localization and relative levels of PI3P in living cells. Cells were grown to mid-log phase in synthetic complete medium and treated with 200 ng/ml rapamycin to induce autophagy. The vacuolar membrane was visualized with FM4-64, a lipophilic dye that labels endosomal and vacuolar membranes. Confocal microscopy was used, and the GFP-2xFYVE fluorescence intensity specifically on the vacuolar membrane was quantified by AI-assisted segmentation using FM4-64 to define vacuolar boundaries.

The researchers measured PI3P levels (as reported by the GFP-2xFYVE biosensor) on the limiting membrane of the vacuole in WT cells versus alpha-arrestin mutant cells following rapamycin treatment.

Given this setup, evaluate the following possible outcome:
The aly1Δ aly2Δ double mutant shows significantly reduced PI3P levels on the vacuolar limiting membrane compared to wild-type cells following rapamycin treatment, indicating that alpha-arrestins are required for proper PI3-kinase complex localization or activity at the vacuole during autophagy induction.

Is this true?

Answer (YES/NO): NO